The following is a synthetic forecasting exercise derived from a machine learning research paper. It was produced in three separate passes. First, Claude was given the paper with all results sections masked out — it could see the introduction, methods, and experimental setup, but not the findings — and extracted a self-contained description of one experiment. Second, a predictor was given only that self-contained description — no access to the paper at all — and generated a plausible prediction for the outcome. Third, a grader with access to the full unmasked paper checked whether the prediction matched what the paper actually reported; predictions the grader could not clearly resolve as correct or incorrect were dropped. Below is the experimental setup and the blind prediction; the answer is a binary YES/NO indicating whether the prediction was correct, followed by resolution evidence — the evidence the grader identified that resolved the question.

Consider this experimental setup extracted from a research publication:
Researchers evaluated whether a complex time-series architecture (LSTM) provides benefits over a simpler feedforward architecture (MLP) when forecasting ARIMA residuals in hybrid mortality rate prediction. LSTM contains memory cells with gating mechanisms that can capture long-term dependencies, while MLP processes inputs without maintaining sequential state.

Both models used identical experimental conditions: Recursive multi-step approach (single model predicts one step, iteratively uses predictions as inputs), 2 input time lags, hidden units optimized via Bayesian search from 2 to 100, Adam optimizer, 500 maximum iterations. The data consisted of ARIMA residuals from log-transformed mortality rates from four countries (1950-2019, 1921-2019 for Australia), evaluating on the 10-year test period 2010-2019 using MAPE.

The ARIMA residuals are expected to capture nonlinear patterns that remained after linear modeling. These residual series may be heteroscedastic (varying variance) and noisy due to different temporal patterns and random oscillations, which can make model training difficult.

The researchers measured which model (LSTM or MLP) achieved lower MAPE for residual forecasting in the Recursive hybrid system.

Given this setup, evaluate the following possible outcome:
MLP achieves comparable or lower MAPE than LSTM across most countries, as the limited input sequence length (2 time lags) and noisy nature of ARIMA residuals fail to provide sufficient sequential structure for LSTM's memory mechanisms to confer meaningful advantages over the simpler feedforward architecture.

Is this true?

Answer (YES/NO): NO